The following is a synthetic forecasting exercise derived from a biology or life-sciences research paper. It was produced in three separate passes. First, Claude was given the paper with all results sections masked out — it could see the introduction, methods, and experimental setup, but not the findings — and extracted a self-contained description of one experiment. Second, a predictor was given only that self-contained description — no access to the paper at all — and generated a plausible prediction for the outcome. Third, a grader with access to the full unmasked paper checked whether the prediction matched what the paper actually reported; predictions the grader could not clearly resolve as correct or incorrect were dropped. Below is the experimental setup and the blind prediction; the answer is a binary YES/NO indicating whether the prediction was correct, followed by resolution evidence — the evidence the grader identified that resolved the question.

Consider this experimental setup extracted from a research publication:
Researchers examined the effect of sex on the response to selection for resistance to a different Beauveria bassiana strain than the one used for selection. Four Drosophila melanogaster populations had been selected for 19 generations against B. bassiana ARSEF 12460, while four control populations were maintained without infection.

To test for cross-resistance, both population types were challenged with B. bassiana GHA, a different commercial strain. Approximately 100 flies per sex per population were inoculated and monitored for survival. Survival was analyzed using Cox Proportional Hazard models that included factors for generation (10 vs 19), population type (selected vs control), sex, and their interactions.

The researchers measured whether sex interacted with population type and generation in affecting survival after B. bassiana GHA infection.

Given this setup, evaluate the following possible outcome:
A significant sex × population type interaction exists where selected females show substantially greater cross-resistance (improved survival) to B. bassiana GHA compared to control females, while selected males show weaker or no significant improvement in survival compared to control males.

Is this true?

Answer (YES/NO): NO